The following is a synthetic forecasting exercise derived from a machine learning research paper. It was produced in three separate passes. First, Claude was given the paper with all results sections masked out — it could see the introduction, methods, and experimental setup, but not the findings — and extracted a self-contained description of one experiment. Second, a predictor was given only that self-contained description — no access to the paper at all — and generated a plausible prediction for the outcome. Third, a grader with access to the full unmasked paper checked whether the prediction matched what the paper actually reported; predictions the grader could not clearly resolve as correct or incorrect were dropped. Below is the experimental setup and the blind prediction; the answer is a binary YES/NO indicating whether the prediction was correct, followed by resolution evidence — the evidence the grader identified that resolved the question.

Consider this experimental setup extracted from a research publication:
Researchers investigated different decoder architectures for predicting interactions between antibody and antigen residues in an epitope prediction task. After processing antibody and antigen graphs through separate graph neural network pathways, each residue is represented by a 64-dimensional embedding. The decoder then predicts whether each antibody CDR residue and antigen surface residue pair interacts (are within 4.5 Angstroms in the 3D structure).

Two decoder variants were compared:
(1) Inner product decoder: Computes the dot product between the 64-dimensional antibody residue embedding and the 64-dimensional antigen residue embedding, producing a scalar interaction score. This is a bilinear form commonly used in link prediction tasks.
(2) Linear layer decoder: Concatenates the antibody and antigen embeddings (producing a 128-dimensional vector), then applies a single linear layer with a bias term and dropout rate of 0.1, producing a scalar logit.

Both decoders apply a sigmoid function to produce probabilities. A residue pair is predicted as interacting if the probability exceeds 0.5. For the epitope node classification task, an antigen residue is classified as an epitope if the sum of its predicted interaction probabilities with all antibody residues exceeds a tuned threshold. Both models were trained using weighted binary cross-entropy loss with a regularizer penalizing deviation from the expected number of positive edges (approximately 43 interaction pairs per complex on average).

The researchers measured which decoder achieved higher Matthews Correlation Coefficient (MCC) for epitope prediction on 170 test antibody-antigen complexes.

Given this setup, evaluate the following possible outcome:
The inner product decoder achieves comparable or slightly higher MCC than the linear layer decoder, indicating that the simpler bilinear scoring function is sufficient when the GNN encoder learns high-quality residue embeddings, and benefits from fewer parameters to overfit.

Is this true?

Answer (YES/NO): YES